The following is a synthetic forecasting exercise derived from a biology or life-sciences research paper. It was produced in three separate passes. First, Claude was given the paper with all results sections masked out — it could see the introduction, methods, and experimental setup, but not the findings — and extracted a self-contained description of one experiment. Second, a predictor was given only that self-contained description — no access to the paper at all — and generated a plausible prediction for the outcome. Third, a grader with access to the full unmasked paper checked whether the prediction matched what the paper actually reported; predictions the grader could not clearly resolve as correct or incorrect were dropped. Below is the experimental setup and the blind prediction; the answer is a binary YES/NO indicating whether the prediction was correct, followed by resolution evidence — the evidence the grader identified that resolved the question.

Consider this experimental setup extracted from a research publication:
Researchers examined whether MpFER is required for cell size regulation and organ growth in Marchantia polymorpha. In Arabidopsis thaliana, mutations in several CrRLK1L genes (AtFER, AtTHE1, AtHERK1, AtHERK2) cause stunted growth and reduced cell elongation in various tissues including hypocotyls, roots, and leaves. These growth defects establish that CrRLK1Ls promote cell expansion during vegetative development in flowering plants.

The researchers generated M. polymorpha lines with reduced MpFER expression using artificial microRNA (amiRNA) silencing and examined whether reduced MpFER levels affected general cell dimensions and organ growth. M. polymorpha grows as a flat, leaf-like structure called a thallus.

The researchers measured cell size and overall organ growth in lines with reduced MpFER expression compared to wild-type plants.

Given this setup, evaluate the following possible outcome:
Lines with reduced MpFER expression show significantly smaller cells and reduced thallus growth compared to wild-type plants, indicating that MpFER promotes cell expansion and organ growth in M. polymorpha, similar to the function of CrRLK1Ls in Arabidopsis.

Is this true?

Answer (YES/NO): YES